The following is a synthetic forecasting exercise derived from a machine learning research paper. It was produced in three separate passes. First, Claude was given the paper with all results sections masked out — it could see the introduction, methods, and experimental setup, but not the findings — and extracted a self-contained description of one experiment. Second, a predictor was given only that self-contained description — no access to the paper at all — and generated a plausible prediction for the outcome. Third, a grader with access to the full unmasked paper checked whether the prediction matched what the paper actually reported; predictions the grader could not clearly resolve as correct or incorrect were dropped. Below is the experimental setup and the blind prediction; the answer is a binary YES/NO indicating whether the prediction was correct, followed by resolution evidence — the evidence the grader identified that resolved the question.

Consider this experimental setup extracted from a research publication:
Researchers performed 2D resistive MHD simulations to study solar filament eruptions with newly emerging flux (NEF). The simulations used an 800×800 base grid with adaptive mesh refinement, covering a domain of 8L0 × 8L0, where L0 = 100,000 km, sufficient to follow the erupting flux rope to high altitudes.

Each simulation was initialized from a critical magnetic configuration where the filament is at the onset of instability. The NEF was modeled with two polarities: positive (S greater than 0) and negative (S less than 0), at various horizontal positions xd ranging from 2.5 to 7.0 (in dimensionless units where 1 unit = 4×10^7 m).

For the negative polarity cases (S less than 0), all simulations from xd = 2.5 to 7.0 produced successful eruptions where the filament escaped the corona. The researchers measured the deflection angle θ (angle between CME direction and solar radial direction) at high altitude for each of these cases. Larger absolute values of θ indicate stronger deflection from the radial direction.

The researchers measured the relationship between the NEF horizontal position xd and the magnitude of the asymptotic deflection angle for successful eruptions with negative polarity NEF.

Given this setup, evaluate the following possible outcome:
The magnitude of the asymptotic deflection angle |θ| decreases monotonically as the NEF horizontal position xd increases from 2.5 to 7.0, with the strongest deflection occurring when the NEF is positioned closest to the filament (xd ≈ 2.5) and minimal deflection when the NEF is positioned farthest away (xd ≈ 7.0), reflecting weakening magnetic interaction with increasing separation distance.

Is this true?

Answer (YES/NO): NO